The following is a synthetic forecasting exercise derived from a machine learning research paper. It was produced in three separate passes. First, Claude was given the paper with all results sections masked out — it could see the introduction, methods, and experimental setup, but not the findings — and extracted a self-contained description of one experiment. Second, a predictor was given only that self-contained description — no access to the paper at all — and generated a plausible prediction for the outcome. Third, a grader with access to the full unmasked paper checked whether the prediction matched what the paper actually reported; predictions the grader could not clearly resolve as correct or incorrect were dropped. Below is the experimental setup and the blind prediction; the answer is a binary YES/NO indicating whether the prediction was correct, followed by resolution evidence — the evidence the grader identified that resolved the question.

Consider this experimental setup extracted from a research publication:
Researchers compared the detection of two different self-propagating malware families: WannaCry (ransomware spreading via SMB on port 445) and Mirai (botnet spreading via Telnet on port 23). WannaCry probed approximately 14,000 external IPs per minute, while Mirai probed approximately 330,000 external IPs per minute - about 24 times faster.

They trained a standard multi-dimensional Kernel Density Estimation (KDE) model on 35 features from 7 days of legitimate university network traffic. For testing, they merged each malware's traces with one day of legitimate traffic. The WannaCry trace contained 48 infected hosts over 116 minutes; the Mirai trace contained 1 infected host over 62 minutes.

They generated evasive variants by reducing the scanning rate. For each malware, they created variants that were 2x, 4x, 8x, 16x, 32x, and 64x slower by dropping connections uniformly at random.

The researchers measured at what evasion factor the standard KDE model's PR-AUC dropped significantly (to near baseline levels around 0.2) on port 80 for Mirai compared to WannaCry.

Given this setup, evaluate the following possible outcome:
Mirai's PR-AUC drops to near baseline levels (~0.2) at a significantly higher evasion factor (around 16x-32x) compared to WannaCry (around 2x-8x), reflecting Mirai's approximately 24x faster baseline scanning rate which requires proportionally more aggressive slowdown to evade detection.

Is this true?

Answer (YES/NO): NO